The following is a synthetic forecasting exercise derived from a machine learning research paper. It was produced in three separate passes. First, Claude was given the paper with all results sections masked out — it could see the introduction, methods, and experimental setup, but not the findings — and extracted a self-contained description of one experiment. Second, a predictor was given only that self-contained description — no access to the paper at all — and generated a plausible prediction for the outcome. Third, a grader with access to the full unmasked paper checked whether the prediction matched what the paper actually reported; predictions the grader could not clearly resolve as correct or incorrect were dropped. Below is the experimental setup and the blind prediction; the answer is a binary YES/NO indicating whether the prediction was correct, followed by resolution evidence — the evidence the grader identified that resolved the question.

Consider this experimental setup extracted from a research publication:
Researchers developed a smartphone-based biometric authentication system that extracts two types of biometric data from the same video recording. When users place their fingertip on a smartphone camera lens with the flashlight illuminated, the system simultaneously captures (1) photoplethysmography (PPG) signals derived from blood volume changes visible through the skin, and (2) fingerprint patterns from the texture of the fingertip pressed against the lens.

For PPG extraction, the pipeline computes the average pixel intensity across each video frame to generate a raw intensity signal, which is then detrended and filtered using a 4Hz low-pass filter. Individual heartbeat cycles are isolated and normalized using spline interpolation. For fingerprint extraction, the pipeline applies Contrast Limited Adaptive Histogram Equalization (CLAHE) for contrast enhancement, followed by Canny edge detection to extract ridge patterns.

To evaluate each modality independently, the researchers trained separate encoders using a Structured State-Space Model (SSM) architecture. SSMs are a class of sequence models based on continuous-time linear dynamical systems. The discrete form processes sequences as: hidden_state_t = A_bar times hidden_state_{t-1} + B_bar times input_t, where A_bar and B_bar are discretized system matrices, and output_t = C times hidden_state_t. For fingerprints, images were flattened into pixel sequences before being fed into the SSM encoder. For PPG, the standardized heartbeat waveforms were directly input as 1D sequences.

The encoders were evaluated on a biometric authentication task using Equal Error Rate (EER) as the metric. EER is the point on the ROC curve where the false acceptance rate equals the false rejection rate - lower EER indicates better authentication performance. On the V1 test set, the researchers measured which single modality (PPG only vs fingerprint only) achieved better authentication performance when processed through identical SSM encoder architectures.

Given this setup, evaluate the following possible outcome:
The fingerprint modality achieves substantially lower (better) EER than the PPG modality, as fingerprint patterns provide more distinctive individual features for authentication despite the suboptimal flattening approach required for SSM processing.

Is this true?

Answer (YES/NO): YES